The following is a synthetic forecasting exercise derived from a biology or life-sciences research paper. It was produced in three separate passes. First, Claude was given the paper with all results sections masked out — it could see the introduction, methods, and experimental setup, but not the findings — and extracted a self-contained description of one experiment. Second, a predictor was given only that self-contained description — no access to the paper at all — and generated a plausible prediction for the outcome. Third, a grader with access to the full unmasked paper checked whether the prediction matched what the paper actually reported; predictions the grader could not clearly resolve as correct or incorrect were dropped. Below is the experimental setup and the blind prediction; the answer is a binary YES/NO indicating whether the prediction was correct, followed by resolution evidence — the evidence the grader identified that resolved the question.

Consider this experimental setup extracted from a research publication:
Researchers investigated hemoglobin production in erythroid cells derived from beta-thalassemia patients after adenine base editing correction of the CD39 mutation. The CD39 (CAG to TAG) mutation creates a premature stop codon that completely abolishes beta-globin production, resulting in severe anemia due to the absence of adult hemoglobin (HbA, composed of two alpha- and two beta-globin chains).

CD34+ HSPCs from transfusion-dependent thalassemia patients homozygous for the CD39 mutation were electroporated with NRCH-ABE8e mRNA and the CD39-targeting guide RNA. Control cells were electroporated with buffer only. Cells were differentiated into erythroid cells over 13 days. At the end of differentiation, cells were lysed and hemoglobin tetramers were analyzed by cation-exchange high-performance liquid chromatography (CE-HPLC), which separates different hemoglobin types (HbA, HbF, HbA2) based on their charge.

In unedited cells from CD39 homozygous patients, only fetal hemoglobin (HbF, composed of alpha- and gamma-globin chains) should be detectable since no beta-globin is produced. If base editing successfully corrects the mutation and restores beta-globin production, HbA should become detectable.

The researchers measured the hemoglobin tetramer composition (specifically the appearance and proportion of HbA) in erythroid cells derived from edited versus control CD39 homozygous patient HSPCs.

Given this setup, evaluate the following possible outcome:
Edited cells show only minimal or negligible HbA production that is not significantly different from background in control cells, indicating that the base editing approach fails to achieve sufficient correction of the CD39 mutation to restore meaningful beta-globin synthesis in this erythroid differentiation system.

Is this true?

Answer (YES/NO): NO